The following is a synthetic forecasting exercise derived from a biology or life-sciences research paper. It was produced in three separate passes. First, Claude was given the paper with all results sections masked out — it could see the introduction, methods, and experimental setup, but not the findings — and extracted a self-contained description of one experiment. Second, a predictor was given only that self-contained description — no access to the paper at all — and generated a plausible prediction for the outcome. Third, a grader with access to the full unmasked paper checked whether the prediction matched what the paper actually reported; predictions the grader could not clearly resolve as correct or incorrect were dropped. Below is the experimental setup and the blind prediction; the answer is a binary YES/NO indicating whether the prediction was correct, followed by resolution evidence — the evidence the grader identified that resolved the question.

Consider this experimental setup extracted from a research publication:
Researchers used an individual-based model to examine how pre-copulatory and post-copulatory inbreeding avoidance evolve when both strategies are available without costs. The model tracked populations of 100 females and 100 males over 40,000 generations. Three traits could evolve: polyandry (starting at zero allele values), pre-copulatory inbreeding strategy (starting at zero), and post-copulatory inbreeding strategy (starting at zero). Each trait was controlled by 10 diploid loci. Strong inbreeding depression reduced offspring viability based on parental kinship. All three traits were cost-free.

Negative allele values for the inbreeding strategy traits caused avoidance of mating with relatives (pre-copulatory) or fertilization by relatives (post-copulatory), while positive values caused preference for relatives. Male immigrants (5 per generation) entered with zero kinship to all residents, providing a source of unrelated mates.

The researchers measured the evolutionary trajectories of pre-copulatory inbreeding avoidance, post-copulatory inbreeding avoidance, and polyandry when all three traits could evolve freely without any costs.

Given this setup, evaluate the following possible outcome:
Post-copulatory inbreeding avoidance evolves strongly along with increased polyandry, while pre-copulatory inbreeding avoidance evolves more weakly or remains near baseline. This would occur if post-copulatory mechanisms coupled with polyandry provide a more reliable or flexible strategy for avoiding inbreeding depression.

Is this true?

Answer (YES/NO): NO